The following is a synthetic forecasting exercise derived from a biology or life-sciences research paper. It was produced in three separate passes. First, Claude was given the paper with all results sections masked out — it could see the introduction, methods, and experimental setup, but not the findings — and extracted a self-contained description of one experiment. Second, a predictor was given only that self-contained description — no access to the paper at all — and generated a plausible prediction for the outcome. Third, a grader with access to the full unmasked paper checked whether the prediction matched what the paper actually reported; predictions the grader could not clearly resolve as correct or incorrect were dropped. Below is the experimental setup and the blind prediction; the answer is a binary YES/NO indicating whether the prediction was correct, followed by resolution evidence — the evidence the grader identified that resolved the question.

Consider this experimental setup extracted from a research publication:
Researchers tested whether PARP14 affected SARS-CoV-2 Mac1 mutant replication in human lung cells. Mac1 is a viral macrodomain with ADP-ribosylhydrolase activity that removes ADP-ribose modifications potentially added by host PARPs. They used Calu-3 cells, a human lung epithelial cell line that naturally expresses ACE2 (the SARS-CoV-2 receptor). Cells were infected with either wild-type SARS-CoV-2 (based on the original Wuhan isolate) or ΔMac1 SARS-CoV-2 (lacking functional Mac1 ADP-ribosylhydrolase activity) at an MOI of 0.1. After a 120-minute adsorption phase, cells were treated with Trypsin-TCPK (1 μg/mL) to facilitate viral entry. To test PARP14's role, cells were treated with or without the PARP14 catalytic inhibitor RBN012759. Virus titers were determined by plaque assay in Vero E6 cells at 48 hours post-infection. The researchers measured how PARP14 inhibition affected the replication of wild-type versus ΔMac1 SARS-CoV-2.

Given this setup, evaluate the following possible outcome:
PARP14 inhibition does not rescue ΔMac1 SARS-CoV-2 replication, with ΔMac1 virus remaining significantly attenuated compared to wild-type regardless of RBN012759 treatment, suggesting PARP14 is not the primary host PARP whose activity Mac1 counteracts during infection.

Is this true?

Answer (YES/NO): NO